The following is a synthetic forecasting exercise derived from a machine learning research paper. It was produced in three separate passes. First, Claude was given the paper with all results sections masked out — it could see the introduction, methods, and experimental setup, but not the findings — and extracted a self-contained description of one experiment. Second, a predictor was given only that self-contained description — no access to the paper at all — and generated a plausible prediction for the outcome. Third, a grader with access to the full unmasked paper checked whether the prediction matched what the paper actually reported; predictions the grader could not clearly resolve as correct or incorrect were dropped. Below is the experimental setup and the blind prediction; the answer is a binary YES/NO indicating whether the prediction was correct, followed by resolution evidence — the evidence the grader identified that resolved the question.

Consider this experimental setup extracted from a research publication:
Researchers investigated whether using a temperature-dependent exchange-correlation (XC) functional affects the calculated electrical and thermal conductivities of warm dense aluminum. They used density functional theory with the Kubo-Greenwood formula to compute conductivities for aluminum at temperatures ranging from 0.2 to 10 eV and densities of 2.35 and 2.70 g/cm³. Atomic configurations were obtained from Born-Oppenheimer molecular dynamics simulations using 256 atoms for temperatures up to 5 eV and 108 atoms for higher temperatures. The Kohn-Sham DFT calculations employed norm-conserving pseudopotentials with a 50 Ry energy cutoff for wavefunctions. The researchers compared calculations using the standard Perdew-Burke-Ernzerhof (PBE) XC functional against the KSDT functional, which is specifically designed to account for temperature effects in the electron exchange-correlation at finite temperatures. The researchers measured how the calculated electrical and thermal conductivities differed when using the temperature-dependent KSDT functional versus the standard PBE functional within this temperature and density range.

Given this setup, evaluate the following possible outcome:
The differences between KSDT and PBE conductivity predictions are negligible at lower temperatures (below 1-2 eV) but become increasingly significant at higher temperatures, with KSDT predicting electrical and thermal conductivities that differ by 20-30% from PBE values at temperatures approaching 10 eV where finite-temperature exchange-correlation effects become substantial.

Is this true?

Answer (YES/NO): NO